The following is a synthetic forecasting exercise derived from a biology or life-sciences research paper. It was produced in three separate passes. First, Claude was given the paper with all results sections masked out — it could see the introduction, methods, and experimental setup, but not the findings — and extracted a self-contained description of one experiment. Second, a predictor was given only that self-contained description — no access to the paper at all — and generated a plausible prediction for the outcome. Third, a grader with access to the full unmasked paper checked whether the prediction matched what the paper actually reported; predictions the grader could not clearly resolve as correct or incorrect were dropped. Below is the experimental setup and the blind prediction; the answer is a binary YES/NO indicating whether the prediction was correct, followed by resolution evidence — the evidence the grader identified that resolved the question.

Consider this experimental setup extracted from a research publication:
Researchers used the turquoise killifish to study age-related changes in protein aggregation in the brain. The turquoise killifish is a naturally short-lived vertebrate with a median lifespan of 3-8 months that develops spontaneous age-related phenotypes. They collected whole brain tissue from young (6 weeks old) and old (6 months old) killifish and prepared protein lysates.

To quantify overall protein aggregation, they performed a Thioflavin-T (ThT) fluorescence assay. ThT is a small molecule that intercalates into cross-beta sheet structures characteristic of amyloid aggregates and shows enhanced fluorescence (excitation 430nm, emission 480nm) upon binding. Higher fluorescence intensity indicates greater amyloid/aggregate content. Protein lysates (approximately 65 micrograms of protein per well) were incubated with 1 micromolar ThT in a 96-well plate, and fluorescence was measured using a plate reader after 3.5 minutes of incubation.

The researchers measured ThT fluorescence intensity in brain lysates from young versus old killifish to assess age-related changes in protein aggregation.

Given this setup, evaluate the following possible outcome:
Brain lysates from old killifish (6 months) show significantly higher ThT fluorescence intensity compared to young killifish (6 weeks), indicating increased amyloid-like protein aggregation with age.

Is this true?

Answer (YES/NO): YES